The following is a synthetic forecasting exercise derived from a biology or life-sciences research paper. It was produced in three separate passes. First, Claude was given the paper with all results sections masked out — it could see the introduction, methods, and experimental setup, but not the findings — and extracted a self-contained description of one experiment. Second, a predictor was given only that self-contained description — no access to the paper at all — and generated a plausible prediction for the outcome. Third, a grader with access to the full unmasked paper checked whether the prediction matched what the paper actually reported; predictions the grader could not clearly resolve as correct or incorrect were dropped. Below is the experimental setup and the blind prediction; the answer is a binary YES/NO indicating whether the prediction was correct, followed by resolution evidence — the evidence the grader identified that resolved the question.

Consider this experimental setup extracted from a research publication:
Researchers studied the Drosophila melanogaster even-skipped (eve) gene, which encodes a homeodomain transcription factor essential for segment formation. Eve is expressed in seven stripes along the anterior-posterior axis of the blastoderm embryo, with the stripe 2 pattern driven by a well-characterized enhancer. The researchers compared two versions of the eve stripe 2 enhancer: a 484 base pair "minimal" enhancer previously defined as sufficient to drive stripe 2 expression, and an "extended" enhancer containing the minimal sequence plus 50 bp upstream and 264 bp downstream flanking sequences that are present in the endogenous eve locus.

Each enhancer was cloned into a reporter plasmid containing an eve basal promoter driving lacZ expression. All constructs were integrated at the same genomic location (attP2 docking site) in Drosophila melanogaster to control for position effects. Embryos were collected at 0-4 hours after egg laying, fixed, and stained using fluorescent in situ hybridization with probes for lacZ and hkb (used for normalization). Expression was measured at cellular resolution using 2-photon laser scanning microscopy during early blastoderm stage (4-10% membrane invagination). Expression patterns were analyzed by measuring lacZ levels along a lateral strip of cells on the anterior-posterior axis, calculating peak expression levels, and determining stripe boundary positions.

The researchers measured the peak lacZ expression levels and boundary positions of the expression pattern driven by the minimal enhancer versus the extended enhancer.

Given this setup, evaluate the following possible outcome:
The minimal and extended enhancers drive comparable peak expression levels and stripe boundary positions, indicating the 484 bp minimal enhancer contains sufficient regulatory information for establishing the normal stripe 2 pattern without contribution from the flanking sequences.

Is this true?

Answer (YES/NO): NO